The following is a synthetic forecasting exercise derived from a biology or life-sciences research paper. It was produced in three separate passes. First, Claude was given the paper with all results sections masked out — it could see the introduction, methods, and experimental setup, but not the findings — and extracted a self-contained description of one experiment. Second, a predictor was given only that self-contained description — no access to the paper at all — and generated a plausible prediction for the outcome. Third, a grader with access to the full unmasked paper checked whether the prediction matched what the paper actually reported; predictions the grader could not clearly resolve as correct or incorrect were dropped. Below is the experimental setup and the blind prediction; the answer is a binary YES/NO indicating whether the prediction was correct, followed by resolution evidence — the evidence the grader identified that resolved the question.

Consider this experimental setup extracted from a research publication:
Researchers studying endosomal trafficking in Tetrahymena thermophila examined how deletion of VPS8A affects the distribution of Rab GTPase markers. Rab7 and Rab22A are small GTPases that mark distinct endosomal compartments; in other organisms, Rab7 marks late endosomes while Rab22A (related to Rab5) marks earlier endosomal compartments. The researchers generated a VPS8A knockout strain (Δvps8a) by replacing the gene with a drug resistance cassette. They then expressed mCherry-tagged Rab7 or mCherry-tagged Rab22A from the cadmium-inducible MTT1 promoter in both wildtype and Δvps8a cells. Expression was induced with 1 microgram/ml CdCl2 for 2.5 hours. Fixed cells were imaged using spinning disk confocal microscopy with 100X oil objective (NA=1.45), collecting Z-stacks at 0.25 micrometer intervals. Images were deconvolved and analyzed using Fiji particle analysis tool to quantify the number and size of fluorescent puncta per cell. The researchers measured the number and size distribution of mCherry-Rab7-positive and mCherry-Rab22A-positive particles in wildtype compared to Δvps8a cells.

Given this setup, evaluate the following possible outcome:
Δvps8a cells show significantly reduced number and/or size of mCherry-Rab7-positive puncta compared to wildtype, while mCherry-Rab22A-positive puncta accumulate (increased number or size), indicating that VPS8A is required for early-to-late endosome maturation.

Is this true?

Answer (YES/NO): NO